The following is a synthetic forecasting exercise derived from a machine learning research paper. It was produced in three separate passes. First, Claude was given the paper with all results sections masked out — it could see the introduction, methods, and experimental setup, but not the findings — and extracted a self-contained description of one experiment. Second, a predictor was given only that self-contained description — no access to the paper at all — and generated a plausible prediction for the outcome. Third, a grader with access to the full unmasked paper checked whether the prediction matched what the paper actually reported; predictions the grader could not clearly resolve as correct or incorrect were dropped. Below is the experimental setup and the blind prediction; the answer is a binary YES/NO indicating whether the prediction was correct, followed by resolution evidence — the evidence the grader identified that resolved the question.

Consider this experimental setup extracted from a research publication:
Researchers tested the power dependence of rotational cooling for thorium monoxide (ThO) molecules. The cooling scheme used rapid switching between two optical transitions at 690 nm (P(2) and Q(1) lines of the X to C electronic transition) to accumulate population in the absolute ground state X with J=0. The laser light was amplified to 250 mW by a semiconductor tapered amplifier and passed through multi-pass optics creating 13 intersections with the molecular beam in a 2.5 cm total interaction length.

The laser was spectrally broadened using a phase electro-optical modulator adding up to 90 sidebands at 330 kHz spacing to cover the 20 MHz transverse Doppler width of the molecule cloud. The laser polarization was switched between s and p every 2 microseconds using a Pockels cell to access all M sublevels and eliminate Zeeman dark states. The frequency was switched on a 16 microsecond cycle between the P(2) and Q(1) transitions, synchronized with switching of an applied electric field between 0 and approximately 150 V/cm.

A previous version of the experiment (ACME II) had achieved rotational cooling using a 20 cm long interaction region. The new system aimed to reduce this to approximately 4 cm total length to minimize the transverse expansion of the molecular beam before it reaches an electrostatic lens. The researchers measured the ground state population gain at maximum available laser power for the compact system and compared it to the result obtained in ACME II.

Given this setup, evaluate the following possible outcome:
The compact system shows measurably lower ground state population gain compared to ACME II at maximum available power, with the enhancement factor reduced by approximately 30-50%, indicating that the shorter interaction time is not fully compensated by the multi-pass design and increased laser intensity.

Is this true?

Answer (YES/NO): NO